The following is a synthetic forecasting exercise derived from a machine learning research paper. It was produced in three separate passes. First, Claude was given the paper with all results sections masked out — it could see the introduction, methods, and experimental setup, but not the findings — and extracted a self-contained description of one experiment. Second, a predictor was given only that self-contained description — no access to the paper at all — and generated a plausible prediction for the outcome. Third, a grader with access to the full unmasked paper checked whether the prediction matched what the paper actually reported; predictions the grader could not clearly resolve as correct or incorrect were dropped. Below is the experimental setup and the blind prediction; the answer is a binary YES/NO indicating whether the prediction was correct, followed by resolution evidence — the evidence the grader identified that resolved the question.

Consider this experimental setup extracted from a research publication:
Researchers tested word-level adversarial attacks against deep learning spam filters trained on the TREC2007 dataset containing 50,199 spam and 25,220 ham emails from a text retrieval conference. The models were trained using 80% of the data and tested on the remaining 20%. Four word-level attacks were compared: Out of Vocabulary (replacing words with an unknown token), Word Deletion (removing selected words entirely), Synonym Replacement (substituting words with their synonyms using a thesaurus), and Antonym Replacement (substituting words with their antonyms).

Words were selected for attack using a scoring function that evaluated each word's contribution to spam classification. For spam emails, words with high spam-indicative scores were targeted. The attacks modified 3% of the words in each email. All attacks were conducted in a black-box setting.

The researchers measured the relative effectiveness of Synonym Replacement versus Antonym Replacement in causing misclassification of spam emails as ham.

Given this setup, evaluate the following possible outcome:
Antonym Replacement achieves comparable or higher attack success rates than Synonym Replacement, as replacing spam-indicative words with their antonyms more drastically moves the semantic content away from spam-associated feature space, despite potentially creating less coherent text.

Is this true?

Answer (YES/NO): NO